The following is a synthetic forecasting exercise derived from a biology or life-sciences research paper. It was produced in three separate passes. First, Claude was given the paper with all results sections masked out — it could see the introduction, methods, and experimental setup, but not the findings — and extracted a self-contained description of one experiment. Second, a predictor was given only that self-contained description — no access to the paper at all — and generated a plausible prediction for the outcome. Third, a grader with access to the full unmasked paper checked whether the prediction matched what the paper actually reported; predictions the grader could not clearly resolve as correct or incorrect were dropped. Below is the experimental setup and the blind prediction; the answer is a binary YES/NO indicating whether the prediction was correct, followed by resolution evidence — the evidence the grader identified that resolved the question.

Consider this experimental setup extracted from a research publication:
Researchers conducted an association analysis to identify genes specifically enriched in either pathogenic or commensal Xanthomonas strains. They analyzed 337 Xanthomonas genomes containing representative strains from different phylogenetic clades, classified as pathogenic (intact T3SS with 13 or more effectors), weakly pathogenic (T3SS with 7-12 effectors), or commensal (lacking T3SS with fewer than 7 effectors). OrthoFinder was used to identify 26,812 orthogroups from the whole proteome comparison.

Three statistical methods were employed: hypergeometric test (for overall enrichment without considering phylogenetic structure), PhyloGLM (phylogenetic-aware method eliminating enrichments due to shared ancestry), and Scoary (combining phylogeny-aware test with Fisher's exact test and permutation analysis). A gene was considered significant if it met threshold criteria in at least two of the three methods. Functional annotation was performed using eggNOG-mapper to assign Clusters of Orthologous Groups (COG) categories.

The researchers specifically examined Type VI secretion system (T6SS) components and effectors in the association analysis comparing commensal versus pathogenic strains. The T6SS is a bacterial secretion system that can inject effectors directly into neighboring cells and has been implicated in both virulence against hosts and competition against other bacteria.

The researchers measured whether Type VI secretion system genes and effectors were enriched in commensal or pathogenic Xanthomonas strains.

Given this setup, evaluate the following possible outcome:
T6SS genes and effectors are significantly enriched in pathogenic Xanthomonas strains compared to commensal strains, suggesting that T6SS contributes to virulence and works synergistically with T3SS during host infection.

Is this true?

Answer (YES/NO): NO